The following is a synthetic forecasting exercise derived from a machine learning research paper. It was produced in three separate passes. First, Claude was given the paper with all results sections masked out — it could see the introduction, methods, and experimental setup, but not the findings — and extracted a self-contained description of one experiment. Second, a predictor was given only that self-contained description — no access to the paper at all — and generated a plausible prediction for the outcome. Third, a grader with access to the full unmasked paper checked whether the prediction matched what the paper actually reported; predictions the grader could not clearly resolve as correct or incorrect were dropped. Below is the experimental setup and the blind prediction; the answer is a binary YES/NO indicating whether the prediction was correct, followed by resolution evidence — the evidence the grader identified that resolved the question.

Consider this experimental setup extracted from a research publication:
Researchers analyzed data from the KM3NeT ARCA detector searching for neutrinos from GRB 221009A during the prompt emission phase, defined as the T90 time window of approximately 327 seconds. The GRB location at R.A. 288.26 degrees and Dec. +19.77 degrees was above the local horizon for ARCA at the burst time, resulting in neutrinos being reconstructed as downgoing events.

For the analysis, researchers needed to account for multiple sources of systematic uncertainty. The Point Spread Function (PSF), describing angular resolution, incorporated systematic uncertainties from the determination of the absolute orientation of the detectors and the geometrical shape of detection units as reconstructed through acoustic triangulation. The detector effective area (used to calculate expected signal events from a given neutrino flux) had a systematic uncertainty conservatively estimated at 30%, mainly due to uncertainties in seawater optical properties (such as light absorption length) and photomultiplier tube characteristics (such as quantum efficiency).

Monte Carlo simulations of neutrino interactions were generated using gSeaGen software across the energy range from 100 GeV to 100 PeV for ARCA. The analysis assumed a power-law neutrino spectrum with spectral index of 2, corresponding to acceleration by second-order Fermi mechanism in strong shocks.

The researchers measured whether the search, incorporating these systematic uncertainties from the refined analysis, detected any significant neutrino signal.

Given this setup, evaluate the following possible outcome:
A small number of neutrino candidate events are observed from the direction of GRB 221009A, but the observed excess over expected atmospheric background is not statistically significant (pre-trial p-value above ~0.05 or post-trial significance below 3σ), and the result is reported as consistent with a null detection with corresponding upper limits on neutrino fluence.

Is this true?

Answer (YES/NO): NO